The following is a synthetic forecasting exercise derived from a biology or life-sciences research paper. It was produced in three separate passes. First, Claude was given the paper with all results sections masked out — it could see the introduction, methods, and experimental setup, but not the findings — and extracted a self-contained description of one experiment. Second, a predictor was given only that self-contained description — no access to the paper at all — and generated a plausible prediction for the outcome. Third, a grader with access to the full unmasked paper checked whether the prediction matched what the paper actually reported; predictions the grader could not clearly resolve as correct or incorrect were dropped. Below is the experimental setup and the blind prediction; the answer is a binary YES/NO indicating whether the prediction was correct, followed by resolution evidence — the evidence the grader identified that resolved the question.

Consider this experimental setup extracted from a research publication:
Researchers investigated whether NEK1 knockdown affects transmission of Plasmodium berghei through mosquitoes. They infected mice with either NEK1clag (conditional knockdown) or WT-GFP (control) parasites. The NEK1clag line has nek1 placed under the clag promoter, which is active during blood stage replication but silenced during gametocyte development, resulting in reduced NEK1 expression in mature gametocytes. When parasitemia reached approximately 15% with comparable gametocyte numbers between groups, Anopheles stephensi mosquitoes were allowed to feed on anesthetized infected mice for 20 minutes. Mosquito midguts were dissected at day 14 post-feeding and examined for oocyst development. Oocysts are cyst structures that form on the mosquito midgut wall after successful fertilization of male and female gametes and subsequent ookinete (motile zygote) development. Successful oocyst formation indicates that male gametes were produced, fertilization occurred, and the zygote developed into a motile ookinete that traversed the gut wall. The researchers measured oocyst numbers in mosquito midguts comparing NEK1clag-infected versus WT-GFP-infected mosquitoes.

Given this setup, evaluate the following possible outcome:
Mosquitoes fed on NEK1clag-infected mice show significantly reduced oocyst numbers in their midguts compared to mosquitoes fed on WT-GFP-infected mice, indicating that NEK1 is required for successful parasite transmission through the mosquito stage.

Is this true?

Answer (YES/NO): YES